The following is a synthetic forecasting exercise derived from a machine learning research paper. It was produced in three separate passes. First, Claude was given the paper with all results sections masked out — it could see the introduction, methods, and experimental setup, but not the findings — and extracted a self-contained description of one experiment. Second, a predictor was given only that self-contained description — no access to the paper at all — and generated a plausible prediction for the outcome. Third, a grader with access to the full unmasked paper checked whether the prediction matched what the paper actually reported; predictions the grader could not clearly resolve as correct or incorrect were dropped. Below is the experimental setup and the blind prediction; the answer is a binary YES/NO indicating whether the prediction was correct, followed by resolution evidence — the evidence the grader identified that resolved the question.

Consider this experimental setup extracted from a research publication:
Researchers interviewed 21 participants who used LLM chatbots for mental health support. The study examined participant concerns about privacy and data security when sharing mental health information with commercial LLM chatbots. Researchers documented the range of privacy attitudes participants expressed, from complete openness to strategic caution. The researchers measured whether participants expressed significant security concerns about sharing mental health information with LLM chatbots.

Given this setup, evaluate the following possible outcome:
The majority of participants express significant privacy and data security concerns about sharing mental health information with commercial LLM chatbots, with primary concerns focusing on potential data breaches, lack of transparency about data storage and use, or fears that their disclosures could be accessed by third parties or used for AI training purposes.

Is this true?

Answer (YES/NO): NO